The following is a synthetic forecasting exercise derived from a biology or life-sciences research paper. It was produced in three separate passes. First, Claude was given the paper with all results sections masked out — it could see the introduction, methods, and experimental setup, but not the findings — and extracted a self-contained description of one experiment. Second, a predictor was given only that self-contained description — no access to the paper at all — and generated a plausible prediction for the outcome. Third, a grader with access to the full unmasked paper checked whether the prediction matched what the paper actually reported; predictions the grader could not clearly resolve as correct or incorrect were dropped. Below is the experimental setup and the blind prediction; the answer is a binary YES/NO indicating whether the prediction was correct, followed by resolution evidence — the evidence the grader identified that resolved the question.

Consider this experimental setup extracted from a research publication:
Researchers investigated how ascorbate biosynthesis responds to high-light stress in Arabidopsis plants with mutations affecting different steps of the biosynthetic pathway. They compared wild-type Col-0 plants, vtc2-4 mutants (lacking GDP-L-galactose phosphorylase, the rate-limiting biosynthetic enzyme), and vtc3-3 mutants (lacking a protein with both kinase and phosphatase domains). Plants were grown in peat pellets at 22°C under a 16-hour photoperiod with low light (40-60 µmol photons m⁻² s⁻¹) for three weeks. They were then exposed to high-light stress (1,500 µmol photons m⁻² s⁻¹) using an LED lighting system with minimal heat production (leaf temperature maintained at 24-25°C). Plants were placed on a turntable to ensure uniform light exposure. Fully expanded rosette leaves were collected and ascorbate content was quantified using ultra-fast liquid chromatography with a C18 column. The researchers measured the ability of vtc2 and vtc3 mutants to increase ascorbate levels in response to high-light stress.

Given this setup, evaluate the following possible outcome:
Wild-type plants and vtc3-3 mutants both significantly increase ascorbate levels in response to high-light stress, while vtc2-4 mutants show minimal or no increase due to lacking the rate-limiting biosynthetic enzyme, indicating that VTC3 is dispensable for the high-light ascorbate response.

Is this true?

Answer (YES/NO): NO